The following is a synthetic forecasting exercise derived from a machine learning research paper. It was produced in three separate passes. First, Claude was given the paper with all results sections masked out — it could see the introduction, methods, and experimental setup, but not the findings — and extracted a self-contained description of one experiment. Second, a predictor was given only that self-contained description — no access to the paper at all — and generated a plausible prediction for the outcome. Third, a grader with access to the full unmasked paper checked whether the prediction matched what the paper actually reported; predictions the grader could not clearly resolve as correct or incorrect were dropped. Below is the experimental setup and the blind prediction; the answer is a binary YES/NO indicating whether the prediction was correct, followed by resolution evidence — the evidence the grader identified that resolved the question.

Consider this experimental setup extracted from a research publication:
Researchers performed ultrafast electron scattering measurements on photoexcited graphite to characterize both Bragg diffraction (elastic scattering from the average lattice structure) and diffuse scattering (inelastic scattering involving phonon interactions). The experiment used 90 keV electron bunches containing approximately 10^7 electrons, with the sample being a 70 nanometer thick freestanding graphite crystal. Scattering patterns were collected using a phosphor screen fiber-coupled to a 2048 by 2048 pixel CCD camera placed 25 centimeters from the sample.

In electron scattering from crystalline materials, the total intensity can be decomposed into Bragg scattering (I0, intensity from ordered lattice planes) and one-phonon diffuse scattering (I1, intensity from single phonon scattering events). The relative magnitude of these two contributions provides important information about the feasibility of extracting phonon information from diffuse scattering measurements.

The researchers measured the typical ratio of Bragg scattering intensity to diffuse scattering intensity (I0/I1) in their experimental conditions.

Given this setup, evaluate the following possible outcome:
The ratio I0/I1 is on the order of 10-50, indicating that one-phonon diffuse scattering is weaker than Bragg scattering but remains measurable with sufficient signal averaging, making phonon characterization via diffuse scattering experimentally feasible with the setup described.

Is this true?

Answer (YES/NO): NO